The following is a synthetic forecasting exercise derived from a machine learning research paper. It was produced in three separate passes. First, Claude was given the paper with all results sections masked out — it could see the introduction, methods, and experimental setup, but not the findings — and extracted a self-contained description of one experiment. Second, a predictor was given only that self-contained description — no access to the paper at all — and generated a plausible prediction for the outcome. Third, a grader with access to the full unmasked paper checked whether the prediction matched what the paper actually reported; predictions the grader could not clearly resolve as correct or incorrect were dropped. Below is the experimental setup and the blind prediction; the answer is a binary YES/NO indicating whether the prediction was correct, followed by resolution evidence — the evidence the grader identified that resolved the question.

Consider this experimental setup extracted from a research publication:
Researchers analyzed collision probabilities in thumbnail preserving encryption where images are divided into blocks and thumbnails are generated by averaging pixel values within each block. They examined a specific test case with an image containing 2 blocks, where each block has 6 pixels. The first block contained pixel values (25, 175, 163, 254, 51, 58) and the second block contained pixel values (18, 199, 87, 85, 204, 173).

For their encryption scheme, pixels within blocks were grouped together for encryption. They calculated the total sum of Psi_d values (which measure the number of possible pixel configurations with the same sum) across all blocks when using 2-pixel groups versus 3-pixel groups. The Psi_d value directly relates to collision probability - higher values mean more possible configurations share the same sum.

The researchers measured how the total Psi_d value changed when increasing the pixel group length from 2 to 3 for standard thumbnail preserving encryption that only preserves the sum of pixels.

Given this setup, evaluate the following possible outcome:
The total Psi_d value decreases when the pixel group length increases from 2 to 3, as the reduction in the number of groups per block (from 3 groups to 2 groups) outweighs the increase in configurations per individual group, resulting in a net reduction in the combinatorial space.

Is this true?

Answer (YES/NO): NO